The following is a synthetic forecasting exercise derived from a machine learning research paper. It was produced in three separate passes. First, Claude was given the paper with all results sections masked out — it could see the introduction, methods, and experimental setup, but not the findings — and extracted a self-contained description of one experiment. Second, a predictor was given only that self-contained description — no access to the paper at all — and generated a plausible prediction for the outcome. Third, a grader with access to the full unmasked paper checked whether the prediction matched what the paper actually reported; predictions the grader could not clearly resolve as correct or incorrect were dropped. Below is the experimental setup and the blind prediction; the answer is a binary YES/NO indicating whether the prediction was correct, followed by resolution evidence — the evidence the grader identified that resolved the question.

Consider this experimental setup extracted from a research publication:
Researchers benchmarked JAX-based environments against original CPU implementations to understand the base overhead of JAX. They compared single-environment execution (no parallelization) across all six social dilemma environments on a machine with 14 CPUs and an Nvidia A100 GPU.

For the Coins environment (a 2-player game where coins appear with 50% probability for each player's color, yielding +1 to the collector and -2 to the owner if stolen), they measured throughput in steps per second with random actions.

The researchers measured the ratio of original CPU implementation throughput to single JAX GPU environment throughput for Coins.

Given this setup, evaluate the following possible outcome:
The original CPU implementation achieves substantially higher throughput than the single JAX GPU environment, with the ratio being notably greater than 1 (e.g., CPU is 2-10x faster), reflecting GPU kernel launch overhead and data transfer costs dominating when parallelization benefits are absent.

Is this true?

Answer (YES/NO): YES